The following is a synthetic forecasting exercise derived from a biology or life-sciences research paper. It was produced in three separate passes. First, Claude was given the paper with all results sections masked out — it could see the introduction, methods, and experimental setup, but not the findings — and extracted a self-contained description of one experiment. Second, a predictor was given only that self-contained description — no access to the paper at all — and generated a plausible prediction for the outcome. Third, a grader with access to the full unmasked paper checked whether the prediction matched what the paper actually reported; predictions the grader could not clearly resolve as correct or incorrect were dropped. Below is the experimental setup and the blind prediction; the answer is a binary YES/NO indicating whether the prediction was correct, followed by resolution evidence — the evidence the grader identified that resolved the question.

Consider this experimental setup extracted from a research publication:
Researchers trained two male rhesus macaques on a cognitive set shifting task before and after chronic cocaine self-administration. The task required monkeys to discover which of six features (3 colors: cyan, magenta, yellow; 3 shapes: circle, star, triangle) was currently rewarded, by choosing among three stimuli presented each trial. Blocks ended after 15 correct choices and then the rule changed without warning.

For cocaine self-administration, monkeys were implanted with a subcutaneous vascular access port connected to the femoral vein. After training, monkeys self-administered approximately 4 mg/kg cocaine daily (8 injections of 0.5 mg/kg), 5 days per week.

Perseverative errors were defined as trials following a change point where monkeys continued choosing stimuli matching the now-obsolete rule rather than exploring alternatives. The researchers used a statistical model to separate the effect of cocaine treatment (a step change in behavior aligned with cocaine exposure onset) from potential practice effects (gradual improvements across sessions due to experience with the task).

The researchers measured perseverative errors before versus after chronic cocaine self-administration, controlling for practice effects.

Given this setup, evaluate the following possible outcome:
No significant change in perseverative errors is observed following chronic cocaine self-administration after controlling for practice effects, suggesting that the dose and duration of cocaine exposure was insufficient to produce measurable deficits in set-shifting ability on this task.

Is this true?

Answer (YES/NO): NO